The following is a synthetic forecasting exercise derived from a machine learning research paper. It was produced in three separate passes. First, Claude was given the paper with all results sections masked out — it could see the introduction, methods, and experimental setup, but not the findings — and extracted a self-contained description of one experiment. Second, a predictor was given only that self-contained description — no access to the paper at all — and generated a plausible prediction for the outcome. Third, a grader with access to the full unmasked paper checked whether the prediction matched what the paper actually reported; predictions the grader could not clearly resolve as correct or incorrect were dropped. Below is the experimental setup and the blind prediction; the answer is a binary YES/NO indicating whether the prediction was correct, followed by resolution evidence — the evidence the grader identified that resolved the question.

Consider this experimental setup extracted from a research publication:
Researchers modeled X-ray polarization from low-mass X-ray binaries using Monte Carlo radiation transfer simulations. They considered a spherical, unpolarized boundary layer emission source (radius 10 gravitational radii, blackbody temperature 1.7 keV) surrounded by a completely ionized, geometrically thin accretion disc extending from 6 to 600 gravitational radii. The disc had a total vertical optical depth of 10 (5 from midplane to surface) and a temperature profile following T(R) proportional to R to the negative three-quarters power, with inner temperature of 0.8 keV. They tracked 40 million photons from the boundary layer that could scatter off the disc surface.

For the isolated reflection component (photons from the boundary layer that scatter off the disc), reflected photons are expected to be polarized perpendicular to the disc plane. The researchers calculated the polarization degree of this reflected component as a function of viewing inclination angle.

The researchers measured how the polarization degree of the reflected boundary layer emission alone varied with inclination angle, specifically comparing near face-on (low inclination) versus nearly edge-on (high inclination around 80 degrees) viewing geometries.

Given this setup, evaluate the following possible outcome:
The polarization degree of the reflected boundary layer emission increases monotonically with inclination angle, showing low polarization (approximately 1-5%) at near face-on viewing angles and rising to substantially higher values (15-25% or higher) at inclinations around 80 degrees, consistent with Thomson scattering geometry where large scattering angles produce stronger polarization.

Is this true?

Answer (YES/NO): NO